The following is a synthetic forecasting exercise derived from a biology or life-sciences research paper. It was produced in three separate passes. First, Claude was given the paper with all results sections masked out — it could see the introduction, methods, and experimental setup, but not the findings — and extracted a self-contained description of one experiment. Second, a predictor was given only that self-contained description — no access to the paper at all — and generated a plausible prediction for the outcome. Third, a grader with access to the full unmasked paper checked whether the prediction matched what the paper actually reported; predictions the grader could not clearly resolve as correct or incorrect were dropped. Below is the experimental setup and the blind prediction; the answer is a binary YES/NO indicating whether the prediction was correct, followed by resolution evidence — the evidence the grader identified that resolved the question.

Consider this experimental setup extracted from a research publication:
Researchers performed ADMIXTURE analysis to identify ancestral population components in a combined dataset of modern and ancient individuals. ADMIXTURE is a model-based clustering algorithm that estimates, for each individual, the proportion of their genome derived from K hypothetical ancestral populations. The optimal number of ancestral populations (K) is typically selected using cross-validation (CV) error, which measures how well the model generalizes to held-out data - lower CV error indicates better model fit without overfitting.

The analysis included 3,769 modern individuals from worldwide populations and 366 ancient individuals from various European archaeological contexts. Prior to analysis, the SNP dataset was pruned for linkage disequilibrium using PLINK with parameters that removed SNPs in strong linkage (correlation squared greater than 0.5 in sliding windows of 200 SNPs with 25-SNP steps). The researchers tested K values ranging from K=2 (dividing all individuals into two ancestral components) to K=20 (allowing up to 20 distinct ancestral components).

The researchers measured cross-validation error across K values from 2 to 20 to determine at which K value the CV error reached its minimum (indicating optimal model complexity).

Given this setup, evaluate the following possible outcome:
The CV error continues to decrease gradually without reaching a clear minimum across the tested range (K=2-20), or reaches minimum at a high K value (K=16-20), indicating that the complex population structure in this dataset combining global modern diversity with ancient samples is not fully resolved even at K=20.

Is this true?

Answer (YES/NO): NO